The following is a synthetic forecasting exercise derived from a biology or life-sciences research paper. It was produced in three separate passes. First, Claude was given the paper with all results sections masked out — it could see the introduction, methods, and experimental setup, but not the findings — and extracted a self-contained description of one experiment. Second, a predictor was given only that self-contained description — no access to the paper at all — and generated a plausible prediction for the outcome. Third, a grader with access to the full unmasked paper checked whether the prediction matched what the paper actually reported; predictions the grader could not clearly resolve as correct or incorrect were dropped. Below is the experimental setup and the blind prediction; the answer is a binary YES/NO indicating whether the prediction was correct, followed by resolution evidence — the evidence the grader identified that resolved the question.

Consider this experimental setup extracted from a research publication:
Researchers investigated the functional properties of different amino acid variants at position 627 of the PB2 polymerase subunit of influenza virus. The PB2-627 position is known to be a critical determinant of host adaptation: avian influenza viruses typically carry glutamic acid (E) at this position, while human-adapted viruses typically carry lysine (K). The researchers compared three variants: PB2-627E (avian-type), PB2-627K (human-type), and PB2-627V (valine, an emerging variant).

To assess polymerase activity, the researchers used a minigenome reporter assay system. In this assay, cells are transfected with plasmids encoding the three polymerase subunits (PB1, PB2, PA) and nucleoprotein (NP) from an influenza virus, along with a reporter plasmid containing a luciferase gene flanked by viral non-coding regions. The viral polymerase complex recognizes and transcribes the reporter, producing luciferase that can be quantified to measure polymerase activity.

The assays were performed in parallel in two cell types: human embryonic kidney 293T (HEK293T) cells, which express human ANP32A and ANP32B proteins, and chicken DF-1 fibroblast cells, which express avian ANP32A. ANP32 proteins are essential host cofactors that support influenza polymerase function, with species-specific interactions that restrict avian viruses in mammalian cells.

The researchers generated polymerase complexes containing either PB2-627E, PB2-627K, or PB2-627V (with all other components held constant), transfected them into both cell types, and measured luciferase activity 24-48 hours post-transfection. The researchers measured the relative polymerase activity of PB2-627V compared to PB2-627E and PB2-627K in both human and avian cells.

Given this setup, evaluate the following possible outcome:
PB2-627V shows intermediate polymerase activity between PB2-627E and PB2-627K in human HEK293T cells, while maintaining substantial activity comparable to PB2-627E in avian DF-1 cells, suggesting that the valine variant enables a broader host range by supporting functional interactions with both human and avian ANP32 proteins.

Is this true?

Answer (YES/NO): NO